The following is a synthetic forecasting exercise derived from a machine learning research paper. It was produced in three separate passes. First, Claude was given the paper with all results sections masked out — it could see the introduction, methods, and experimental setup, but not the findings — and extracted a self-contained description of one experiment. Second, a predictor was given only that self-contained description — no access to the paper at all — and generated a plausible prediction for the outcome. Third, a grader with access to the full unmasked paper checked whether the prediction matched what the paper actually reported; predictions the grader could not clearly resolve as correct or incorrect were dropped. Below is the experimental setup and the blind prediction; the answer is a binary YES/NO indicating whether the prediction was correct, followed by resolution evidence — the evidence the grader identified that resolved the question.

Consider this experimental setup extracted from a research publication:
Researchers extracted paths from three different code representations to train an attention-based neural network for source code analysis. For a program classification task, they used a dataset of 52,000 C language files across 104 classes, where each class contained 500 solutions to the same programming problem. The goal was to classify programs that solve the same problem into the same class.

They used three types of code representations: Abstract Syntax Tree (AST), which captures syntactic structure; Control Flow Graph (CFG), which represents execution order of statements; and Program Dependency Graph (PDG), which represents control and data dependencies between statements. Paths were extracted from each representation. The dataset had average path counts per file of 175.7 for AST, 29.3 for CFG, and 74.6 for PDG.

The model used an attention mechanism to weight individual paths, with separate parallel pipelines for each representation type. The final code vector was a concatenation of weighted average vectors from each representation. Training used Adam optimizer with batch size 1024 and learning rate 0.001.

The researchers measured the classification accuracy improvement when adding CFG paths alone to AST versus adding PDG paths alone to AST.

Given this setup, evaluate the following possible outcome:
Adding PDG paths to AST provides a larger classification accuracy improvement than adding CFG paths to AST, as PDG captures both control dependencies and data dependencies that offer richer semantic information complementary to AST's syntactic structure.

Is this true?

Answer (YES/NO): YES